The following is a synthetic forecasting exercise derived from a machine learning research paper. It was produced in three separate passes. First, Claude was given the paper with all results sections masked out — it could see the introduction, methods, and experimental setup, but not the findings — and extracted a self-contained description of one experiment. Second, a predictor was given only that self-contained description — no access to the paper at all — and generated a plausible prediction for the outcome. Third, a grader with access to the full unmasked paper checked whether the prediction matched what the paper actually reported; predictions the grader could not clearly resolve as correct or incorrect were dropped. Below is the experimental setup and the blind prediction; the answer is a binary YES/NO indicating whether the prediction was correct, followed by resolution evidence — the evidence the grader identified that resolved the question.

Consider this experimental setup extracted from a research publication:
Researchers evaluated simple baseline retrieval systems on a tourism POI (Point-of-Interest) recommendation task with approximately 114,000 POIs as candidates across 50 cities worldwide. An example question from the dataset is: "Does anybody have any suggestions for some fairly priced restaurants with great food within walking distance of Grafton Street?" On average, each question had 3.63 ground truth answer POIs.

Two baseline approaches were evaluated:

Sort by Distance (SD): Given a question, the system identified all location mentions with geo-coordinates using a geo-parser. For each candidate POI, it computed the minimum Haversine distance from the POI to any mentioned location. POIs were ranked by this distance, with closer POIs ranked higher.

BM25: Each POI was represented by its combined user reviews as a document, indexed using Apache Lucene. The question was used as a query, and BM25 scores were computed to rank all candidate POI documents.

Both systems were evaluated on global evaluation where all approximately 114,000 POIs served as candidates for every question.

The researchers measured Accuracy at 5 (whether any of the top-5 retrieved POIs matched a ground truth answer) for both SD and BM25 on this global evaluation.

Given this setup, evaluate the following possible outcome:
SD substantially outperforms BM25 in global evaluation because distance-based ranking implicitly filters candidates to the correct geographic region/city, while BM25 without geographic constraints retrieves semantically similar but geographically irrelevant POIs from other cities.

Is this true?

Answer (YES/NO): NO